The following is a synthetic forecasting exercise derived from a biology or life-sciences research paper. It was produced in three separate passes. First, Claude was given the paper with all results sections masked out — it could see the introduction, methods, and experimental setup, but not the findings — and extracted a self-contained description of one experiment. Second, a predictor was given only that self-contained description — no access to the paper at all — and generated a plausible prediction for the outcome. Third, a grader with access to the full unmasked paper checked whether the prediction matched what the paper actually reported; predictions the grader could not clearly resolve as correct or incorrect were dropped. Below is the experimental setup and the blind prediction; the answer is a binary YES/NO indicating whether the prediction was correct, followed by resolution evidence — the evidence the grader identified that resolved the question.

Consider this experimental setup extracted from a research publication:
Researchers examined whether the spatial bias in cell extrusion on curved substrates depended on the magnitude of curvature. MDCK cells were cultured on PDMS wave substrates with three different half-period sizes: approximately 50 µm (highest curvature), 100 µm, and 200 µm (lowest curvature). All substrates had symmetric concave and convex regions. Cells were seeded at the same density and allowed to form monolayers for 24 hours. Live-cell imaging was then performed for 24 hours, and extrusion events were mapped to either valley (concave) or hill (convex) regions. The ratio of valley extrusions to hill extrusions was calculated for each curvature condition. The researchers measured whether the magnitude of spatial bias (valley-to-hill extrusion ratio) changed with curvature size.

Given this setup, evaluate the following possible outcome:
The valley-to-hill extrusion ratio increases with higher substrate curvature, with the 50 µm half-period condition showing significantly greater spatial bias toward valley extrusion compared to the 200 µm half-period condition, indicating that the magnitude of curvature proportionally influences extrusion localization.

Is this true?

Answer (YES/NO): YES